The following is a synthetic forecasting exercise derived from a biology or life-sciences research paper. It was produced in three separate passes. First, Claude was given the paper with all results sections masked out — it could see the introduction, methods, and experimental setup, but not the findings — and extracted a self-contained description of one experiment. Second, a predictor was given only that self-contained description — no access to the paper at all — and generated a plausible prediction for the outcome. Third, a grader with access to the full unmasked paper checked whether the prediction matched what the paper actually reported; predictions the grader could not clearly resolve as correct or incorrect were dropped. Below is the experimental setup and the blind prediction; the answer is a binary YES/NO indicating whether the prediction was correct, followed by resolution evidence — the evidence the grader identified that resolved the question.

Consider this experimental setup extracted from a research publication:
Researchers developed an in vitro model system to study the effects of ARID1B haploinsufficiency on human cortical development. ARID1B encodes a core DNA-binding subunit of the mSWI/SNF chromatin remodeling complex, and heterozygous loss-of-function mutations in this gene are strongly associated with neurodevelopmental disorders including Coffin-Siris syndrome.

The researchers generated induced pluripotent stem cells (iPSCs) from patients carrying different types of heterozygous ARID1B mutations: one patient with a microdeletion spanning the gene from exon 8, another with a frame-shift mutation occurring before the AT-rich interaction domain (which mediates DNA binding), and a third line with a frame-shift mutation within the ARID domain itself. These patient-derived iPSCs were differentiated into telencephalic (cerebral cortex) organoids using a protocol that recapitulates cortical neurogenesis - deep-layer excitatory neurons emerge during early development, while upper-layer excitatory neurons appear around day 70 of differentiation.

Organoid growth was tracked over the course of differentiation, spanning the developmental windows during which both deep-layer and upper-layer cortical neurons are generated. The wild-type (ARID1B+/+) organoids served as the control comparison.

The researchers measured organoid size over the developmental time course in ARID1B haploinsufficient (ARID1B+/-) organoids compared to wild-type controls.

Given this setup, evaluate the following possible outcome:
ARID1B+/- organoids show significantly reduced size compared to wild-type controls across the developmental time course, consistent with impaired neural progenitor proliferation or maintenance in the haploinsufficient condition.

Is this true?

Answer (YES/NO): NO